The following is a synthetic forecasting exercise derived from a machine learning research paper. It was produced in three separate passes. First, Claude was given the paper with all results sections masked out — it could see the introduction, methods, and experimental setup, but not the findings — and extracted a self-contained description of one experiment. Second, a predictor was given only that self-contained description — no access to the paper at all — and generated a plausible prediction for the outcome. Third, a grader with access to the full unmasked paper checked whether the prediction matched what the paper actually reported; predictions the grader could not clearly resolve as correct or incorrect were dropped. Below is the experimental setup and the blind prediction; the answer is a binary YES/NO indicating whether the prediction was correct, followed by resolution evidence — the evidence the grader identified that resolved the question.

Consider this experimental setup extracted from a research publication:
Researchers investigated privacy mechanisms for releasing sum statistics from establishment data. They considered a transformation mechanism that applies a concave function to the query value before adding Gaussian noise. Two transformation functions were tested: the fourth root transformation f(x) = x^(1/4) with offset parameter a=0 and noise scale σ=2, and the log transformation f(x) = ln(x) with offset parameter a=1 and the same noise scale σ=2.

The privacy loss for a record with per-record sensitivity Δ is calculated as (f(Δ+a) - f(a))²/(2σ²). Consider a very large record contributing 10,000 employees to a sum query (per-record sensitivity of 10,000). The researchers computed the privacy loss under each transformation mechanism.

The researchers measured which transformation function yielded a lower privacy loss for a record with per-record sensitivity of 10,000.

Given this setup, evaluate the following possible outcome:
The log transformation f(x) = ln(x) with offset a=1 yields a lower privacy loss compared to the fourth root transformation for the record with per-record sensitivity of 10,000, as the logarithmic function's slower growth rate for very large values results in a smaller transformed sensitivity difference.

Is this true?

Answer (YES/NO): YES